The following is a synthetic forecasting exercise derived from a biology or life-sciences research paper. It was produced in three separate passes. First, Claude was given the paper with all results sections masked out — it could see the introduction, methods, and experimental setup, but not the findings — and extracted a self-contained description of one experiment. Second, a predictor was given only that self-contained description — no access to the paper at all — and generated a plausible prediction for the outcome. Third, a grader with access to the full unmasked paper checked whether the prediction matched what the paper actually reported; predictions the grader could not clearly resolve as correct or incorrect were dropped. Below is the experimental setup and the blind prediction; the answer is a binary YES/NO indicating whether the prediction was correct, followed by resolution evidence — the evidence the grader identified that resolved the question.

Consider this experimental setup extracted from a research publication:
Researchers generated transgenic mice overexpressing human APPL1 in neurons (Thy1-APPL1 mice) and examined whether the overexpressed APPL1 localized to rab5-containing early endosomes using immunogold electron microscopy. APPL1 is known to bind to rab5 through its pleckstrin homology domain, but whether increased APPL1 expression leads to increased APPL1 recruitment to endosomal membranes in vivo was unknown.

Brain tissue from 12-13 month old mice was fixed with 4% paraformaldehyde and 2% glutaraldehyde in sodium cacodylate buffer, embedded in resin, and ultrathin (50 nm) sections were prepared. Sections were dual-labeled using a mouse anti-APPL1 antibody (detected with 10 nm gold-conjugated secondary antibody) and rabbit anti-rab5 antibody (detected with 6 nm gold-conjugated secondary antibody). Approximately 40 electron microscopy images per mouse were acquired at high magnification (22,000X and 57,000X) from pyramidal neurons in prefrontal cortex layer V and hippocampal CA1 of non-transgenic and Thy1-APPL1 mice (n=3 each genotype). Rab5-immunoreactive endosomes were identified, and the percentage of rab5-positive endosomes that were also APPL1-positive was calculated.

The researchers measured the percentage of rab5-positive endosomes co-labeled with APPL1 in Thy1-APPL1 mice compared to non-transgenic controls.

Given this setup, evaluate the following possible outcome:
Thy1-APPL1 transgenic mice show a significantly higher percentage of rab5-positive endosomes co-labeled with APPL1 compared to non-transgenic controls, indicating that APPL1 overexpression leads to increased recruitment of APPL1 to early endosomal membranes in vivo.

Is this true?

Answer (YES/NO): YES